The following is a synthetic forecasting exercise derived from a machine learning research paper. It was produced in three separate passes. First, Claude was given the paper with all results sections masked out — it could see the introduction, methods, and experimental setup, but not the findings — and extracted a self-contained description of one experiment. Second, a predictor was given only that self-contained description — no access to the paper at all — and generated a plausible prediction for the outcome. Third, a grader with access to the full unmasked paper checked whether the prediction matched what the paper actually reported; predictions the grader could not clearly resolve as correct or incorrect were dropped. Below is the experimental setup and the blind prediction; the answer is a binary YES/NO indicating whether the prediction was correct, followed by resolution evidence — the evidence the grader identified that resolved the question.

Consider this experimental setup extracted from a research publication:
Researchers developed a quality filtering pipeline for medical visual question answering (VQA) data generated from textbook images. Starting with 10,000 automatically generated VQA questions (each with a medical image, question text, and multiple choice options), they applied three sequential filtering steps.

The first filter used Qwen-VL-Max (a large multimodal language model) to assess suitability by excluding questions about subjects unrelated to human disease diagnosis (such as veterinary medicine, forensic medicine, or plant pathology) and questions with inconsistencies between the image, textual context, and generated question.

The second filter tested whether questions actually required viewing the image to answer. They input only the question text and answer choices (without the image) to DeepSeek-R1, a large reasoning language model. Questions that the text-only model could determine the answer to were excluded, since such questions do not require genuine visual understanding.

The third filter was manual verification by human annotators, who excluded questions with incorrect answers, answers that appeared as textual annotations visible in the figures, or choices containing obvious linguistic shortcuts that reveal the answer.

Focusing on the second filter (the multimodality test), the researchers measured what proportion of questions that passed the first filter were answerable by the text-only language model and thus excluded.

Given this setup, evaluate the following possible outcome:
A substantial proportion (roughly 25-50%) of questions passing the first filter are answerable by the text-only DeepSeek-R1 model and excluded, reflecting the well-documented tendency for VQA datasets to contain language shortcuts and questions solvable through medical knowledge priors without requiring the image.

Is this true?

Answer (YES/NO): NO